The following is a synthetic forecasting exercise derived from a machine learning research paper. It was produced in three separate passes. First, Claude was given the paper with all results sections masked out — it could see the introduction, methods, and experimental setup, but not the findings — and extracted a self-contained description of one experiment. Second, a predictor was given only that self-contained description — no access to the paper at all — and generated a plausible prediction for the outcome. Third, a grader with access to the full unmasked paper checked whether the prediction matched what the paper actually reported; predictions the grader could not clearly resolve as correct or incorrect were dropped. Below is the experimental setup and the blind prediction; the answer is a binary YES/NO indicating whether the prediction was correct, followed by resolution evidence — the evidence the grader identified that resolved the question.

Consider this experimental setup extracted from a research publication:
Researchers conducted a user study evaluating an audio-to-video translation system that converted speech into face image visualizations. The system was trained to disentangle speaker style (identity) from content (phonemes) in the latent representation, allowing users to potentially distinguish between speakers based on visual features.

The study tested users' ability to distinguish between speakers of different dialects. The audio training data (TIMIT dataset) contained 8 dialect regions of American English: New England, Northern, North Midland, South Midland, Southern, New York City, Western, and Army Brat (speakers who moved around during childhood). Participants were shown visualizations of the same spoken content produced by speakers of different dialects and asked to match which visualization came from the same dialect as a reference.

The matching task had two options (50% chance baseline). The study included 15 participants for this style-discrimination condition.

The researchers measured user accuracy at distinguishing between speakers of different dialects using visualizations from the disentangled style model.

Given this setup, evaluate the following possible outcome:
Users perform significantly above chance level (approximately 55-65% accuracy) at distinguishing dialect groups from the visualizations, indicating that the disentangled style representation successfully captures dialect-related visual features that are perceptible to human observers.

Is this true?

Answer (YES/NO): NO